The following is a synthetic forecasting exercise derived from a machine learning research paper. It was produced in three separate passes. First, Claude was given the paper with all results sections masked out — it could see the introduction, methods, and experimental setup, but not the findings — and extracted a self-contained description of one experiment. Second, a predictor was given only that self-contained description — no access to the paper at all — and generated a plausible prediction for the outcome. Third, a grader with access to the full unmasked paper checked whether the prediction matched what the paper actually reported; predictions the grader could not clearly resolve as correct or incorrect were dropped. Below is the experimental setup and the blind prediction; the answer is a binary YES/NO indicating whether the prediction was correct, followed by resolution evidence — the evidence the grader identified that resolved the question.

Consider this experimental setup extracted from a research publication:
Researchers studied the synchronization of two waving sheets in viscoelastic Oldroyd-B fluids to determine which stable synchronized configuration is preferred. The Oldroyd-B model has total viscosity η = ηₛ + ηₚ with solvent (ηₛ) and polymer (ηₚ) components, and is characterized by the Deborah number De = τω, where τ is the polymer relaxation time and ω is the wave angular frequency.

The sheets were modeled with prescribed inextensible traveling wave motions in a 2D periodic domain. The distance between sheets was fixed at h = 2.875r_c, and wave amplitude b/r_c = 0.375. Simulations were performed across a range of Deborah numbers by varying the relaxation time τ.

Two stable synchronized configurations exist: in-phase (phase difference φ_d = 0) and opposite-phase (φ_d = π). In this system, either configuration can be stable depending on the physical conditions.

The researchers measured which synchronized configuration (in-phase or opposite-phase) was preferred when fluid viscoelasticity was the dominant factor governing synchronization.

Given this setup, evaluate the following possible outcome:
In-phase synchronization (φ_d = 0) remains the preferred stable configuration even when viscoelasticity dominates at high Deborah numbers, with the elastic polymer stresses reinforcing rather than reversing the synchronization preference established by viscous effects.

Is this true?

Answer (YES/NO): NO